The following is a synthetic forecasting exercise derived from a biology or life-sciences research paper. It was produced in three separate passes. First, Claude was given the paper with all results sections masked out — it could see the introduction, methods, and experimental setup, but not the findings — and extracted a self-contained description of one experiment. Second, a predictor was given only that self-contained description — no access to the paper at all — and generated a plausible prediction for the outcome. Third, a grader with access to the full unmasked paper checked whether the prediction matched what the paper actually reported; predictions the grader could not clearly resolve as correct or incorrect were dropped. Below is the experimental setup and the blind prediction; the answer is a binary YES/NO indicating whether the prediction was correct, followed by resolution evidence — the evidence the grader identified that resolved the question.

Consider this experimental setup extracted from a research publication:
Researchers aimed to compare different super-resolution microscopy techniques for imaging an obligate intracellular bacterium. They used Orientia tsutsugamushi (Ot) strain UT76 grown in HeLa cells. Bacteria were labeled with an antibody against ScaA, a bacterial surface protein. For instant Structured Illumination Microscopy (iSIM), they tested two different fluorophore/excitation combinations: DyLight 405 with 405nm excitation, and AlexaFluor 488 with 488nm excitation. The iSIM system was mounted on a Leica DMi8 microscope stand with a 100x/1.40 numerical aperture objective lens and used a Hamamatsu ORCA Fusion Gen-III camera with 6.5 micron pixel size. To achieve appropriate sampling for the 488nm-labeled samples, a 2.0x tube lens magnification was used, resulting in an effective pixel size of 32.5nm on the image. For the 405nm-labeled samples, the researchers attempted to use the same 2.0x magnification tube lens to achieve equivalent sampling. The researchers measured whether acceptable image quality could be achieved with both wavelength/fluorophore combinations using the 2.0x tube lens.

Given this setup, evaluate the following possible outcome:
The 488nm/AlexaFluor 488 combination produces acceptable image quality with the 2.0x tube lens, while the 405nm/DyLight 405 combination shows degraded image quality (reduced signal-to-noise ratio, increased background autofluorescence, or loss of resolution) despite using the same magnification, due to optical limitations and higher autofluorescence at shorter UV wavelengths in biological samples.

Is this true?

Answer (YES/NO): NO